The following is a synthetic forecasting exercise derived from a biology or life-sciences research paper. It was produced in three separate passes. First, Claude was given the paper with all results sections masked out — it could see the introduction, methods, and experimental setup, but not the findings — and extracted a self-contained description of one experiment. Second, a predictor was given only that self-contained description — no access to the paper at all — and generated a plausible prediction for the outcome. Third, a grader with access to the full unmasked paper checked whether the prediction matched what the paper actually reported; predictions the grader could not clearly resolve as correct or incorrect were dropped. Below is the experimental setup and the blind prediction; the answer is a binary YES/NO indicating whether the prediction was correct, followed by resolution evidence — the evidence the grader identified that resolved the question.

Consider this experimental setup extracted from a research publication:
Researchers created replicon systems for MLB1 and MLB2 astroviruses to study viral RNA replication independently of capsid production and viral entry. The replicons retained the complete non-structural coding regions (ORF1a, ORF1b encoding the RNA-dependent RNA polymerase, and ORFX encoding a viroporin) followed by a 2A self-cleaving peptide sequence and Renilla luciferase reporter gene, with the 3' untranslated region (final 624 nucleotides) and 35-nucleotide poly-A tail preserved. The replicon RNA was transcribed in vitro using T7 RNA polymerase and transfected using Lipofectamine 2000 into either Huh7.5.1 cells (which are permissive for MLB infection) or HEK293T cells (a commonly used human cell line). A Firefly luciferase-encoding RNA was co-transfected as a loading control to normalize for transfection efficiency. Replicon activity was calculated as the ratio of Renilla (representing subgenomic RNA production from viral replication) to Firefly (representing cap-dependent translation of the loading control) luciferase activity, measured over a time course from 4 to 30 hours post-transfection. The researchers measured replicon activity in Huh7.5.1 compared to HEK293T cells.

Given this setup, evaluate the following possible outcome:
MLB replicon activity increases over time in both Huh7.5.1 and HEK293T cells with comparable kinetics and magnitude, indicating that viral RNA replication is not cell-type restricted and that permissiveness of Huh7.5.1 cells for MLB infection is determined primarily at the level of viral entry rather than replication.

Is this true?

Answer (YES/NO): NO